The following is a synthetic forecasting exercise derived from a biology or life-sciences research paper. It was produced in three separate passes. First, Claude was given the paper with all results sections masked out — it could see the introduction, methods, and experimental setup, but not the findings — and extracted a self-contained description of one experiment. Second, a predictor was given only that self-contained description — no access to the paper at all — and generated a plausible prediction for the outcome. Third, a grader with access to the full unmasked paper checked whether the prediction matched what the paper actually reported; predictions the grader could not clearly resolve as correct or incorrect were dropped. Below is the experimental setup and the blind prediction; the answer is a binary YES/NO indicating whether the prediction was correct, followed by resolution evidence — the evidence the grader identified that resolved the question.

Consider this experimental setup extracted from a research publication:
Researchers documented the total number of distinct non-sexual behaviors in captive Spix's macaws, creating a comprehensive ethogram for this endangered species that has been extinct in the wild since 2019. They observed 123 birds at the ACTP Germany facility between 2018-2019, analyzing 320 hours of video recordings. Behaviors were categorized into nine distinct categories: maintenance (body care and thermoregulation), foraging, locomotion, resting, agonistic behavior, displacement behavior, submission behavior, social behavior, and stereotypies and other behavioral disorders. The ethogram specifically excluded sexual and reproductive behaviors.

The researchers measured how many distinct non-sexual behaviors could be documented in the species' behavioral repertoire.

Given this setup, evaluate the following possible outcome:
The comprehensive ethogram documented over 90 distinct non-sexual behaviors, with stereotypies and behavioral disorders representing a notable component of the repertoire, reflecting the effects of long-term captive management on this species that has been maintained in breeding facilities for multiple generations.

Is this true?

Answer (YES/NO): NO